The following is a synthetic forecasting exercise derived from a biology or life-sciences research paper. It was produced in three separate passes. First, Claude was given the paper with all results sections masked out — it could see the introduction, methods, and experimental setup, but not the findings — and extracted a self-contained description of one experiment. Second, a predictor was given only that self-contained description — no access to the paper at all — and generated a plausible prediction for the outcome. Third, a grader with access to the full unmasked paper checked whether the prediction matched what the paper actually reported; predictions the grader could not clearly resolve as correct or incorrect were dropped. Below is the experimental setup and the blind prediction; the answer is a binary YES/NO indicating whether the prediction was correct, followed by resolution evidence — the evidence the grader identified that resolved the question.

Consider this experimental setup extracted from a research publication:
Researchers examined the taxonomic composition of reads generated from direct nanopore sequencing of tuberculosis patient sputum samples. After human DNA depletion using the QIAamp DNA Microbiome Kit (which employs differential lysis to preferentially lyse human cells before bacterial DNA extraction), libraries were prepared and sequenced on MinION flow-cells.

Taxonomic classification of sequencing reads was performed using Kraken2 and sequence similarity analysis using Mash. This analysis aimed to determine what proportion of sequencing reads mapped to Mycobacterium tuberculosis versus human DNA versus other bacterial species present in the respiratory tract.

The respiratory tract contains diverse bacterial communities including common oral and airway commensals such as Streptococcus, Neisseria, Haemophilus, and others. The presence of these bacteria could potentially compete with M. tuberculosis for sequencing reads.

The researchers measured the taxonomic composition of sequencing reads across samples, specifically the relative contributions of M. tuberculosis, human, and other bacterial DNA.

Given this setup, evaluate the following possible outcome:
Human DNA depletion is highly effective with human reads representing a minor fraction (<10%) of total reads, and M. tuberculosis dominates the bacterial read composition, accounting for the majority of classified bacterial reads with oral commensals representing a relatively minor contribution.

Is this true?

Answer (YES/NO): NO